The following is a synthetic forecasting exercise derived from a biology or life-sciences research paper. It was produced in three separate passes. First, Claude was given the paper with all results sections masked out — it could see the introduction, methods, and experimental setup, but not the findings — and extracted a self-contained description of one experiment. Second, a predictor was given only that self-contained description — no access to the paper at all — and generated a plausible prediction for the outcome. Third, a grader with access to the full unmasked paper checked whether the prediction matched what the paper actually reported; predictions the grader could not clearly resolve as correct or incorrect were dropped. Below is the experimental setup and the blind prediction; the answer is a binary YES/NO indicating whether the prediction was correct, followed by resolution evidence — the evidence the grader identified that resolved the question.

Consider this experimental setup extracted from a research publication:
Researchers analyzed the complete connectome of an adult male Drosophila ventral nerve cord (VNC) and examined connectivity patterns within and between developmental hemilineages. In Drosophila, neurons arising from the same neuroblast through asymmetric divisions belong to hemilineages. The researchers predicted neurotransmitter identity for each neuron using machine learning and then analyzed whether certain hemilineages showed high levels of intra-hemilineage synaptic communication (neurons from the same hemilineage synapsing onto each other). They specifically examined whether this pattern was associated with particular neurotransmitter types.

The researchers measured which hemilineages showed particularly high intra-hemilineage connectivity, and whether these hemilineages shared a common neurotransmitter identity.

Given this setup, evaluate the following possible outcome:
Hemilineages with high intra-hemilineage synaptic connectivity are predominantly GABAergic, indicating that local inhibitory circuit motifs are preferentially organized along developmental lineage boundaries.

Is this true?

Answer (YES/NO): NO